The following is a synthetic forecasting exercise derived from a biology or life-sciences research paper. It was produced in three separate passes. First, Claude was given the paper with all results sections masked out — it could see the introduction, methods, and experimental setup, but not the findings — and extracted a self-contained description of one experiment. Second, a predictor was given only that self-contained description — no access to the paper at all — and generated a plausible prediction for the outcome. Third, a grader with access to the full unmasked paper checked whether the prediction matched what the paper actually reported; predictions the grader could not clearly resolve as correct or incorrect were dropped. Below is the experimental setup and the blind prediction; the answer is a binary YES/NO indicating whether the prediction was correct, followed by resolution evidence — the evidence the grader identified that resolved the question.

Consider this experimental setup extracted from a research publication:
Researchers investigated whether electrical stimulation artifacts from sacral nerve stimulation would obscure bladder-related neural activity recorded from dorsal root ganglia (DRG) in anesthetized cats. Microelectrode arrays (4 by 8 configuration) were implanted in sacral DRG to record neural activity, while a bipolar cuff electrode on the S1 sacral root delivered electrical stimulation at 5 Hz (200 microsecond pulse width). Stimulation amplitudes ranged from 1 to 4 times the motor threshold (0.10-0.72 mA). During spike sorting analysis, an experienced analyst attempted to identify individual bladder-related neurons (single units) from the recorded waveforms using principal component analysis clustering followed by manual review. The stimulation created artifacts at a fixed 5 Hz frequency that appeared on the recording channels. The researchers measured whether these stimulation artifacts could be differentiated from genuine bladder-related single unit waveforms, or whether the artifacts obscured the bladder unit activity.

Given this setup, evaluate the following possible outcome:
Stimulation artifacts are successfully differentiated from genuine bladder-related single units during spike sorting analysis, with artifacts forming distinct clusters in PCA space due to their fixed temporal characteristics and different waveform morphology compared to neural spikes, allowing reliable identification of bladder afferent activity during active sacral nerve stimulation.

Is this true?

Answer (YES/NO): YES